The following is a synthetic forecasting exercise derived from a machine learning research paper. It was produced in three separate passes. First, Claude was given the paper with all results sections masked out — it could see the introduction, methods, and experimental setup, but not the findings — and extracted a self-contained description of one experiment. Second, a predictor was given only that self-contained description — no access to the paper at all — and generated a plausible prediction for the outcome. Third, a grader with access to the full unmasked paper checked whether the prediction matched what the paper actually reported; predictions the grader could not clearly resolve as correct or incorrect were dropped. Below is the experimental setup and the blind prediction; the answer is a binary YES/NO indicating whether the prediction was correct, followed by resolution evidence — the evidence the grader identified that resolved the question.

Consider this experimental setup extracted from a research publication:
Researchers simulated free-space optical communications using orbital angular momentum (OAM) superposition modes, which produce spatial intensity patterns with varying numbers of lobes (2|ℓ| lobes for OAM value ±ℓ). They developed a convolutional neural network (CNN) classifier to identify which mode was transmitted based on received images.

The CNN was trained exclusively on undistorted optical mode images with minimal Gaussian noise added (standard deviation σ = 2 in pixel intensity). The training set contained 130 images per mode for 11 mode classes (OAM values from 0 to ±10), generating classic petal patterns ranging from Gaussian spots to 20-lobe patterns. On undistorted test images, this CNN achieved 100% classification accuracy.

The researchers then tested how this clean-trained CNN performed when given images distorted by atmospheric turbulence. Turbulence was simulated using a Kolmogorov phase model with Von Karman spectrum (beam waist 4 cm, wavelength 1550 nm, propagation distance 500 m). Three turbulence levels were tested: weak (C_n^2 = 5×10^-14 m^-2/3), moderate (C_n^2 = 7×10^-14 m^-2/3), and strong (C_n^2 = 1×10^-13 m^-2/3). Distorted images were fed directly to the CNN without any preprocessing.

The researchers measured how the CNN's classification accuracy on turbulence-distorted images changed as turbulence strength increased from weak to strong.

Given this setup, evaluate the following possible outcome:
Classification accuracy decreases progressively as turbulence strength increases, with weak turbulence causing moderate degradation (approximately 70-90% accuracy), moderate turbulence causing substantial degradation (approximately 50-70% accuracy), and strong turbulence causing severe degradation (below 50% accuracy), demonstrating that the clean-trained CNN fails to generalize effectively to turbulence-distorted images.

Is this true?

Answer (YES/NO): NO